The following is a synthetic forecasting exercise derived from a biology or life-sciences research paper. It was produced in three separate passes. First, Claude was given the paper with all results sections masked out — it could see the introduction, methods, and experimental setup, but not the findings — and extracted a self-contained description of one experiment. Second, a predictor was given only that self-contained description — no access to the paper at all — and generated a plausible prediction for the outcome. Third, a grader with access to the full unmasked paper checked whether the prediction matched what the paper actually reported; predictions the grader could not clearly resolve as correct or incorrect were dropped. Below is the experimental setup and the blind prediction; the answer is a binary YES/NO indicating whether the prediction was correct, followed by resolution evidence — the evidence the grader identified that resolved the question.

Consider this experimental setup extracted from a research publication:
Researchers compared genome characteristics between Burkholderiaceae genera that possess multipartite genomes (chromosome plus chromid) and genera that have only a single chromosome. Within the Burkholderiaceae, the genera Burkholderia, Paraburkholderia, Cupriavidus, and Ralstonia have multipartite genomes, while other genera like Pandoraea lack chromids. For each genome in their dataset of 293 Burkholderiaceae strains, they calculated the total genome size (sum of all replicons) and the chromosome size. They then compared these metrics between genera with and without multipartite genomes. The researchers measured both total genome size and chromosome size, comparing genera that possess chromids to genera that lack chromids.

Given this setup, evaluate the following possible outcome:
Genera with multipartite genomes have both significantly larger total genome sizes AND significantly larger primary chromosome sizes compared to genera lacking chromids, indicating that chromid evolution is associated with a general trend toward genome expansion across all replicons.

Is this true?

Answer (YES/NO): NO